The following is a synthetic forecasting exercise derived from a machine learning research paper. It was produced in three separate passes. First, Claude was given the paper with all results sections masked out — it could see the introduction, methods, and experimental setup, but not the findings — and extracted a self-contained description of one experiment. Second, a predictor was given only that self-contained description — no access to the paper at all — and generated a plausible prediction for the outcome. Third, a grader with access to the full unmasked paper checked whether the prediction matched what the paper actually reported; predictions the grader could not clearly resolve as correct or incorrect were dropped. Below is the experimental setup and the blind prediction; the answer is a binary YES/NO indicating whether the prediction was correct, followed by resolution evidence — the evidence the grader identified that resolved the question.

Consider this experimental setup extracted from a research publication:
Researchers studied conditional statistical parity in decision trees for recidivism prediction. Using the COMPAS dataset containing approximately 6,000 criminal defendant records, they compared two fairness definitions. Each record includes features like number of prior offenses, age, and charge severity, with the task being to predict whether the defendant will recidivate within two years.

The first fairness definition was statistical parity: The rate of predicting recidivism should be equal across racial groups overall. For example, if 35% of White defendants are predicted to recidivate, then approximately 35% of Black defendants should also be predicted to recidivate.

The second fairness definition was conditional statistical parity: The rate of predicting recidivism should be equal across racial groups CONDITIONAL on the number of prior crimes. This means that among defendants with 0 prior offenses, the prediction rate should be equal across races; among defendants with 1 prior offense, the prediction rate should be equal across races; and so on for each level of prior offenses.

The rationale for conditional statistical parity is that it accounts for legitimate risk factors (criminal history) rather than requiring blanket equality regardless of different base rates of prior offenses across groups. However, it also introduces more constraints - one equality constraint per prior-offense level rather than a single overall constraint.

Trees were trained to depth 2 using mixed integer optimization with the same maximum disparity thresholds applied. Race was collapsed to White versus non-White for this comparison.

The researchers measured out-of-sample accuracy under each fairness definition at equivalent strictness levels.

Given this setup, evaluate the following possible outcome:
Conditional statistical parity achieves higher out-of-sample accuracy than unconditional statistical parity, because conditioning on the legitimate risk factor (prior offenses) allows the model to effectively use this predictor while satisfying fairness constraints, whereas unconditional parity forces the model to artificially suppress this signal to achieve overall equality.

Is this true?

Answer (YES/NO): YES